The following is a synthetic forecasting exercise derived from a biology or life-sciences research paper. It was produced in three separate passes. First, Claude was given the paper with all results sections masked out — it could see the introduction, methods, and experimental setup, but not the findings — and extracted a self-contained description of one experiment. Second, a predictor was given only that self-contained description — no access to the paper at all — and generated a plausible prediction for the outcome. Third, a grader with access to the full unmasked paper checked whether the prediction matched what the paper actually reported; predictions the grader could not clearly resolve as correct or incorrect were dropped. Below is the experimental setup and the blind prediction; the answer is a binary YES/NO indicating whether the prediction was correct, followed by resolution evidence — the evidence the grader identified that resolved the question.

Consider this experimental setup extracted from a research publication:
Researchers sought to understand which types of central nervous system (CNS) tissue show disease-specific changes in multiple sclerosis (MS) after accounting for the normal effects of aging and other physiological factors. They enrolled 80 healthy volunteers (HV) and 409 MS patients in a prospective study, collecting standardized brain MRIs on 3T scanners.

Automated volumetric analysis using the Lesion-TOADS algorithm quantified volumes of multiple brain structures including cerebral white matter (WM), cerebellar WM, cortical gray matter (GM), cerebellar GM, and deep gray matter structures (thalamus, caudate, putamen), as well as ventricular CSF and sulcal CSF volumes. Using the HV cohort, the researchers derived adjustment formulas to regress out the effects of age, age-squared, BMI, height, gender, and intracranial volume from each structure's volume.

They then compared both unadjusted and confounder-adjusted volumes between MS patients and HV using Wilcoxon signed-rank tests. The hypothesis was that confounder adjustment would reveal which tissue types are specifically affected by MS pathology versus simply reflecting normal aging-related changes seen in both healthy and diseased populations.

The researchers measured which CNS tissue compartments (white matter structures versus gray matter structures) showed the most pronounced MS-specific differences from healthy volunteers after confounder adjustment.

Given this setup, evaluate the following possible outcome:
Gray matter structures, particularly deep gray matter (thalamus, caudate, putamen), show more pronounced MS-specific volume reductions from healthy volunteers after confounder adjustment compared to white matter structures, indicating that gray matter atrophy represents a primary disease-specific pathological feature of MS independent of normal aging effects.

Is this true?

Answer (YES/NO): NO